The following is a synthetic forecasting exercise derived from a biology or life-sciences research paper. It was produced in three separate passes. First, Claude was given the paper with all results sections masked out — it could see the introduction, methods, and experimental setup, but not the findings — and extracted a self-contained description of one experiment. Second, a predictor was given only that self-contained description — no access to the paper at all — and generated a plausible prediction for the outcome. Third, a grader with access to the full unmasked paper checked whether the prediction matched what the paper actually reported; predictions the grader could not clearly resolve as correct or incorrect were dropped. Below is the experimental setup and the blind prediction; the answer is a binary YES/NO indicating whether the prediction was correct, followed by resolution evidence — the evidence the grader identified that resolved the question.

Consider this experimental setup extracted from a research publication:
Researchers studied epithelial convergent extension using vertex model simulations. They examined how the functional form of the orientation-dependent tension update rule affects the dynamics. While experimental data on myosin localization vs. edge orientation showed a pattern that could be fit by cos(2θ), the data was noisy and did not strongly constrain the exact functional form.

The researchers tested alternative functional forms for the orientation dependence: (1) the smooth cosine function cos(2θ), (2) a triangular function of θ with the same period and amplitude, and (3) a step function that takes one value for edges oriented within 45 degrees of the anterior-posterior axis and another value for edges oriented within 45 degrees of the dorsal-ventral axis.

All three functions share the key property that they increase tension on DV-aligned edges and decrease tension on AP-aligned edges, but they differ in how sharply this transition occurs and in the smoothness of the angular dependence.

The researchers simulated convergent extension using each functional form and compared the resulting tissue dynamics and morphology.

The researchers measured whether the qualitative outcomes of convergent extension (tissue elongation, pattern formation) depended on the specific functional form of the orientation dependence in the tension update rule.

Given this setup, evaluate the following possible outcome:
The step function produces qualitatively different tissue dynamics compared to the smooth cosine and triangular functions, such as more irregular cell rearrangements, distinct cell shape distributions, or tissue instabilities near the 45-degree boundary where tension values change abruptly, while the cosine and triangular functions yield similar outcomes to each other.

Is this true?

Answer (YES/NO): NO